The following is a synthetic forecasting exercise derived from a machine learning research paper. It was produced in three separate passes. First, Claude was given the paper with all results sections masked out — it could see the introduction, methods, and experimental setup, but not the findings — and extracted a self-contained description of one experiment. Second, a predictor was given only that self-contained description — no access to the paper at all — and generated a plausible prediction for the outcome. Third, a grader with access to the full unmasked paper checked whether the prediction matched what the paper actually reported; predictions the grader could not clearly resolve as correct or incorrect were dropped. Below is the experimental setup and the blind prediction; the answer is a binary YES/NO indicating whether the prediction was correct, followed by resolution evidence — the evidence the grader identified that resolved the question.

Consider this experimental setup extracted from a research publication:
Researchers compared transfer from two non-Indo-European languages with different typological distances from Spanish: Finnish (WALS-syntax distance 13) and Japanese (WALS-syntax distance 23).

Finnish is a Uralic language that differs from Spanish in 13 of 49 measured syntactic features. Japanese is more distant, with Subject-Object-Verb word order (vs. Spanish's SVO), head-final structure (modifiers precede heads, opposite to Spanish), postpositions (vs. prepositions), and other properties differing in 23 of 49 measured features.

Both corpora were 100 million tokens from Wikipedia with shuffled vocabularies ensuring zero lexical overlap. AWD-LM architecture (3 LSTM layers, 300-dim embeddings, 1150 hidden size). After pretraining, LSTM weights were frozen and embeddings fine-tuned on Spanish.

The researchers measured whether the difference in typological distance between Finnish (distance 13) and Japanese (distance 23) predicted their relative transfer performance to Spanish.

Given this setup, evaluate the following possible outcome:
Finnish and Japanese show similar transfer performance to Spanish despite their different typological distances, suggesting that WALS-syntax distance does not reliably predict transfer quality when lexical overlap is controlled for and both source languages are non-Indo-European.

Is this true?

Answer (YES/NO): YES